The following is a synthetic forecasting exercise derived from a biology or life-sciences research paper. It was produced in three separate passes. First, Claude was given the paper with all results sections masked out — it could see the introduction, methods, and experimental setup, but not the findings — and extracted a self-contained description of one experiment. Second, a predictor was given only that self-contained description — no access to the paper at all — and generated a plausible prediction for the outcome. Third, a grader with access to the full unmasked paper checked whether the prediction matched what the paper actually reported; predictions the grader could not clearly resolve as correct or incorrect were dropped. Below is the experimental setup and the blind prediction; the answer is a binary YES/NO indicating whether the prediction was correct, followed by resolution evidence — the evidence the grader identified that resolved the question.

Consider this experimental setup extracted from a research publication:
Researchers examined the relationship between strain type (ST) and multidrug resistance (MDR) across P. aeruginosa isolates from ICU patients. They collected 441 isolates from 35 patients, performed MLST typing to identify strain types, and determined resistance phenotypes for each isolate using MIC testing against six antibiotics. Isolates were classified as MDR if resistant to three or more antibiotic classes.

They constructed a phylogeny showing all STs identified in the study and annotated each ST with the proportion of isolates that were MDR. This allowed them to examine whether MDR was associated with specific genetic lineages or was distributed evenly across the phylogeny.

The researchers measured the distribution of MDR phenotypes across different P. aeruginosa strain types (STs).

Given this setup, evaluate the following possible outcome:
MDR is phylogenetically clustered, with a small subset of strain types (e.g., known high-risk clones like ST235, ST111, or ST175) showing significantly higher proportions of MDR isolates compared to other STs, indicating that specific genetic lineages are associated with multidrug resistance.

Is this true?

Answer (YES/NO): YES